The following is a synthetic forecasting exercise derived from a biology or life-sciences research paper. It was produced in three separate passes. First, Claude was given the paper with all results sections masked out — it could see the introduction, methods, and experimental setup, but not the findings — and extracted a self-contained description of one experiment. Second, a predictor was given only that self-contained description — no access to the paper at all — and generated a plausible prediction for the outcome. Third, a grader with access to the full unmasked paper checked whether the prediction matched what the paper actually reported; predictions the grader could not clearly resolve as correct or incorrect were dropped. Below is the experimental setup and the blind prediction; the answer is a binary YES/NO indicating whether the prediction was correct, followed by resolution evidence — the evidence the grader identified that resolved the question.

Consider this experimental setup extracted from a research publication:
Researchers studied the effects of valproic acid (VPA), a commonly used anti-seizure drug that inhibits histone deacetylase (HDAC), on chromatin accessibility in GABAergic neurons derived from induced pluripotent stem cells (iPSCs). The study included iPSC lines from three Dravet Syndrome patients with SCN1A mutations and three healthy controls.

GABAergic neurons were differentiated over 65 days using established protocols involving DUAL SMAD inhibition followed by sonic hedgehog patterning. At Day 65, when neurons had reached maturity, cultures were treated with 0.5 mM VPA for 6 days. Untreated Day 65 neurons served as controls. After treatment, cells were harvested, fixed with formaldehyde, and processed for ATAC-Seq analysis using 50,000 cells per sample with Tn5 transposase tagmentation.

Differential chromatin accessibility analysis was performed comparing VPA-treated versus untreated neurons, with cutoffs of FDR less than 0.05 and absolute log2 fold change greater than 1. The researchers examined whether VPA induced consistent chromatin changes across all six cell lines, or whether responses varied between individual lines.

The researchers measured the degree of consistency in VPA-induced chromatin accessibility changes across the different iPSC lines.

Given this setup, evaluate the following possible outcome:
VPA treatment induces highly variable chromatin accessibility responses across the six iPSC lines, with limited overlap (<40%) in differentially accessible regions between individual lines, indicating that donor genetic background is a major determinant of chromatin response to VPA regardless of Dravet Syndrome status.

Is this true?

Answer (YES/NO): YES